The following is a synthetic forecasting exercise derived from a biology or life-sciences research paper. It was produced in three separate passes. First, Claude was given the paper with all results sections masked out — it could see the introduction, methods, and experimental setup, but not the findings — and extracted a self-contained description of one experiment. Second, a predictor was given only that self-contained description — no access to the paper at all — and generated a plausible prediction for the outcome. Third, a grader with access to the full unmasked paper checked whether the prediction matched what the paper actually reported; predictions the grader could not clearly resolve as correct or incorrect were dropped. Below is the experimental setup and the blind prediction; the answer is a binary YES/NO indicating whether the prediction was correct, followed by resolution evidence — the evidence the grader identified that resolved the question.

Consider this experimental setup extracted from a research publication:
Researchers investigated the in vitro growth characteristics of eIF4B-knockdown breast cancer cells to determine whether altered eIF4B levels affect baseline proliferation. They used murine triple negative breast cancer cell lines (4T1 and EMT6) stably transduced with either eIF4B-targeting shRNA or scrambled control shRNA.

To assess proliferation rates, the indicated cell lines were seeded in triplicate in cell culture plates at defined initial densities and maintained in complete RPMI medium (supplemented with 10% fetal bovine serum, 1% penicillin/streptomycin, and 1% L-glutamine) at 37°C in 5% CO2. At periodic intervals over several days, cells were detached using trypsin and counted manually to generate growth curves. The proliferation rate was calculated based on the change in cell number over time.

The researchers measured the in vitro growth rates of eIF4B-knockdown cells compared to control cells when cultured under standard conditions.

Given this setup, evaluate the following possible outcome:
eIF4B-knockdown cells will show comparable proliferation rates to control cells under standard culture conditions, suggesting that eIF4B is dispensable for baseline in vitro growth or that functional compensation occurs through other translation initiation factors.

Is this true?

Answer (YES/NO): YES